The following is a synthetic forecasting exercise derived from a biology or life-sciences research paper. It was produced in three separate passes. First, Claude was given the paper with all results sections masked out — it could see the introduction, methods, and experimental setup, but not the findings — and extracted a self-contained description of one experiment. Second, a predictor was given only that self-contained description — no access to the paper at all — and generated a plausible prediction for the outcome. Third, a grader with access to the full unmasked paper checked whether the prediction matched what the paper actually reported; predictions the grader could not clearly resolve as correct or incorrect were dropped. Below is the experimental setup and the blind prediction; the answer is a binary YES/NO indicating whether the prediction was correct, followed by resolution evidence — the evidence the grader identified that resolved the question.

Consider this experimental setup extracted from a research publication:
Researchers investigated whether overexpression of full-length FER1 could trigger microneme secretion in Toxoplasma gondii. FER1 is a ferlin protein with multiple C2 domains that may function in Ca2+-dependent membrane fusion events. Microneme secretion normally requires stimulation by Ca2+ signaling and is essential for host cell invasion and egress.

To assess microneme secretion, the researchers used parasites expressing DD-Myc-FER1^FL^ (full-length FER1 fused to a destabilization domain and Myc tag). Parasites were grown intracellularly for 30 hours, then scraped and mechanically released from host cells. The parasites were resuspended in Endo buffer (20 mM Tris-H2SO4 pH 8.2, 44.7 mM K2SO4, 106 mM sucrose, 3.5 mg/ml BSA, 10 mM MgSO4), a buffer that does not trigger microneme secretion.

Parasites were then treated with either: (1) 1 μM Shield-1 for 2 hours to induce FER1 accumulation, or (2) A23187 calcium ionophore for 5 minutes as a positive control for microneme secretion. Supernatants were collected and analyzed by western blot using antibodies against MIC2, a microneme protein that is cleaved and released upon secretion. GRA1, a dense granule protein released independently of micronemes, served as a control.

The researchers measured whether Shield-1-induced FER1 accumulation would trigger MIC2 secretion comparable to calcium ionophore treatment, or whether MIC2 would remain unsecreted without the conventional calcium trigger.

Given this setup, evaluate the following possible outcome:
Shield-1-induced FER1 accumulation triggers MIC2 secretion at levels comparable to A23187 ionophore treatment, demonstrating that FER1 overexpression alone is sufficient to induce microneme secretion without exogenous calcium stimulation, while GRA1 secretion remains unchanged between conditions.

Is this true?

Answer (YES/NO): NO